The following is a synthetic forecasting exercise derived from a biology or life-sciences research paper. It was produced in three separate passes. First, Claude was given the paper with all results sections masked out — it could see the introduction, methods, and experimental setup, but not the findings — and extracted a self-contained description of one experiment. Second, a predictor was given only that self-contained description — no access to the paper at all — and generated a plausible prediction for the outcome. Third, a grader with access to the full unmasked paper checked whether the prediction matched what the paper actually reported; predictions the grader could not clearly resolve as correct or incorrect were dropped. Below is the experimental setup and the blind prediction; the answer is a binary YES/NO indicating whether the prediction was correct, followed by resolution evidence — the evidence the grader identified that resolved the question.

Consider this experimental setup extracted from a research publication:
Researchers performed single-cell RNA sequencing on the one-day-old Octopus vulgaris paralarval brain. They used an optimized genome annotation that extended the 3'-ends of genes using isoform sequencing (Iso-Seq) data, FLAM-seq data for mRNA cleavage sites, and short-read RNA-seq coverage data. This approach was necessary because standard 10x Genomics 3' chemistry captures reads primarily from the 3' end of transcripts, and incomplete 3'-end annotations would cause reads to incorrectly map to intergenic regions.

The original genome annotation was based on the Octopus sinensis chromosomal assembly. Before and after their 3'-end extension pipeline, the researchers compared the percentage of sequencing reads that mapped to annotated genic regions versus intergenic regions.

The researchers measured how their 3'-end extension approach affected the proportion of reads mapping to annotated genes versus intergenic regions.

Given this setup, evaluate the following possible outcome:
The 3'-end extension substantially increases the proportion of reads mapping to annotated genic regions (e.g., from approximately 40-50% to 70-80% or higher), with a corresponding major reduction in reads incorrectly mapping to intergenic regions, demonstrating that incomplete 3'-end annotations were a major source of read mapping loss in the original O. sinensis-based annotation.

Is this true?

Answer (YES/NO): NO